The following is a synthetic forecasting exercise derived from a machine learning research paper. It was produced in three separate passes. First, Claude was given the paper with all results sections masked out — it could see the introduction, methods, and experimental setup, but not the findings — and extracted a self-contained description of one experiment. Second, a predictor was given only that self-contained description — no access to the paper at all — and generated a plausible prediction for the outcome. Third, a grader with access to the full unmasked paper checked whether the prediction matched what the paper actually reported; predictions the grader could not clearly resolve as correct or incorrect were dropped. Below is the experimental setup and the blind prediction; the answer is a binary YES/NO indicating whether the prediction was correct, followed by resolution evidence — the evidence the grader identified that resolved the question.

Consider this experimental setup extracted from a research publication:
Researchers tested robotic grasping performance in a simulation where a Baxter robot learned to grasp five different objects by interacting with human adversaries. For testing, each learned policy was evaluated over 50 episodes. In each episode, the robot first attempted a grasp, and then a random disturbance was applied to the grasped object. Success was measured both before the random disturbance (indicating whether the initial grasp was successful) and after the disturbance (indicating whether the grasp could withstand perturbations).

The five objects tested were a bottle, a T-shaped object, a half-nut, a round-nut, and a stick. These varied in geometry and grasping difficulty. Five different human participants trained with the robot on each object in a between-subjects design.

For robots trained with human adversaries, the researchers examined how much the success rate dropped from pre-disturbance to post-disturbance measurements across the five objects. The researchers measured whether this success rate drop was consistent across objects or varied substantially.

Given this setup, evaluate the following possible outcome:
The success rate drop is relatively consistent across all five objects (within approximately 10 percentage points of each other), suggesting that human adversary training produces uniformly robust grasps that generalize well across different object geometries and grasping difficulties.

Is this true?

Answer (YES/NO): NO